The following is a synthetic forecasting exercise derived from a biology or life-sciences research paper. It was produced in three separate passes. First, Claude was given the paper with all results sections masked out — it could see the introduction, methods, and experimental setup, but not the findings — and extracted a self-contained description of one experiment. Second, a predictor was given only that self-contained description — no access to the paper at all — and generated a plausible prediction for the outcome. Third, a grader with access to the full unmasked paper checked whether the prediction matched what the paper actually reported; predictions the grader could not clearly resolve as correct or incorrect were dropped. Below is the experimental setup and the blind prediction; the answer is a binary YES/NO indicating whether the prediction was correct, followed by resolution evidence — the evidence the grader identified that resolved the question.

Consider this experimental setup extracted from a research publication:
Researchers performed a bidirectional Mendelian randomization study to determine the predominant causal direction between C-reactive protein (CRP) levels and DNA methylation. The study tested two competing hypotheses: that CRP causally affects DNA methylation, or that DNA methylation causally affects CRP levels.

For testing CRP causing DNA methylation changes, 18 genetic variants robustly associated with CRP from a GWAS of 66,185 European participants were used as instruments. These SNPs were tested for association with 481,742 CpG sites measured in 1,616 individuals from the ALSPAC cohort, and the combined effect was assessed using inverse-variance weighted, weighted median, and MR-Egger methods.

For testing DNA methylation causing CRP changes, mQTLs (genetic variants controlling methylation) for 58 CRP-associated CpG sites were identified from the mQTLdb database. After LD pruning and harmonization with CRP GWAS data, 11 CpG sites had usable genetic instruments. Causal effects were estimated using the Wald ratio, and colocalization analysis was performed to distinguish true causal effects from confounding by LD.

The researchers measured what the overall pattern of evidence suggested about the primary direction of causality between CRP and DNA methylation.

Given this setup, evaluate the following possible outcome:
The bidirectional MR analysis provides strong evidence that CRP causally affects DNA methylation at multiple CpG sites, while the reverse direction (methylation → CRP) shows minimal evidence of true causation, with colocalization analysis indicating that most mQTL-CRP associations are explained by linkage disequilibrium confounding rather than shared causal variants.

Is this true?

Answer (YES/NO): NO